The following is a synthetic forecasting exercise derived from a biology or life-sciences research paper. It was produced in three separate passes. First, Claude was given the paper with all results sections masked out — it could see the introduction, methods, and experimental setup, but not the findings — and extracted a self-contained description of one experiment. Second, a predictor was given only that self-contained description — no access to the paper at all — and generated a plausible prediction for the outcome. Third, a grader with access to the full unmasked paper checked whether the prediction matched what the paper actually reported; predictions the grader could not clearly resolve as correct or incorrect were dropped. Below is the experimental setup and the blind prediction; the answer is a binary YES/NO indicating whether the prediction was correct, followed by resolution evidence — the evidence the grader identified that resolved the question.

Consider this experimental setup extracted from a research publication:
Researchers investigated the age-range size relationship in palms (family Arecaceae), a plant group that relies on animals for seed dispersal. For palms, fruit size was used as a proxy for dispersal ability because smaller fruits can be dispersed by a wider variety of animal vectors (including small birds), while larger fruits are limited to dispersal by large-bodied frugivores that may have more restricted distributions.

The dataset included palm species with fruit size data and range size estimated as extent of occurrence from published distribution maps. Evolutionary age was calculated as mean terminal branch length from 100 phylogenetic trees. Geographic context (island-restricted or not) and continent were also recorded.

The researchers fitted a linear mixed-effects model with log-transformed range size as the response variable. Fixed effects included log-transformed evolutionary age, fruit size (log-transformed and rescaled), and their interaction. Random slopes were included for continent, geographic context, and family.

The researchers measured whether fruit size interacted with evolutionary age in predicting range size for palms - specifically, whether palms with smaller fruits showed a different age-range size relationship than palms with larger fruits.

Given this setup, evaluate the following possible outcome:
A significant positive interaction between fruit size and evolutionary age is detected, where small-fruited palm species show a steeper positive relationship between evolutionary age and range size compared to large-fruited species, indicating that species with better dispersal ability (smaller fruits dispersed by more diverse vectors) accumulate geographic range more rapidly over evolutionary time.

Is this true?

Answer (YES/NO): NO